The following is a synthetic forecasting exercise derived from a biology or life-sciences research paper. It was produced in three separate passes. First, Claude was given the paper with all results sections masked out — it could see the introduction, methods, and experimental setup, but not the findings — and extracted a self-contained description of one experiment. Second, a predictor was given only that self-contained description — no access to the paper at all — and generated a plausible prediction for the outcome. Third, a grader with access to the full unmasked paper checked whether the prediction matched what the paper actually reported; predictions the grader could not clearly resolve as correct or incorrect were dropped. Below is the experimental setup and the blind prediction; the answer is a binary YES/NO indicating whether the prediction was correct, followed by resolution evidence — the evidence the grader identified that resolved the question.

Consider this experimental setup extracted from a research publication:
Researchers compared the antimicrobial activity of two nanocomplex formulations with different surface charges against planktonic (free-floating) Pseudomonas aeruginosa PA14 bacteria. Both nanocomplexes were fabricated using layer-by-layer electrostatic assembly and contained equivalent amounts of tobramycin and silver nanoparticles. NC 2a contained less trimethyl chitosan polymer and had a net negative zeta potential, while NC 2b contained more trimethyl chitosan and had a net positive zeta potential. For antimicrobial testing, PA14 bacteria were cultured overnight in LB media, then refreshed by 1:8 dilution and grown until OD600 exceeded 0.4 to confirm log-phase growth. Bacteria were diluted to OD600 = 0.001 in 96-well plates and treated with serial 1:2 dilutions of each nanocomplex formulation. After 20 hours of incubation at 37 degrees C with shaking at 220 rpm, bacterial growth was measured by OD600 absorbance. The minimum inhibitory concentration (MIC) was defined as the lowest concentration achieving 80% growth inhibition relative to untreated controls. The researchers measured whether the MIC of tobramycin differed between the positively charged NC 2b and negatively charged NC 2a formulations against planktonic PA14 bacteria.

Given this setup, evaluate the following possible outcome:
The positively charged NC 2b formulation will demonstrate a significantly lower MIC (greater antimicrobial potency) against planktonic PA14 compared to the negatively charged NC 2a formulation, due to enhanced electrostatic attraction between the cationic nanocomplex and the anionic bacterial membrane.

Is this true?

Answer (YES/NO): NO